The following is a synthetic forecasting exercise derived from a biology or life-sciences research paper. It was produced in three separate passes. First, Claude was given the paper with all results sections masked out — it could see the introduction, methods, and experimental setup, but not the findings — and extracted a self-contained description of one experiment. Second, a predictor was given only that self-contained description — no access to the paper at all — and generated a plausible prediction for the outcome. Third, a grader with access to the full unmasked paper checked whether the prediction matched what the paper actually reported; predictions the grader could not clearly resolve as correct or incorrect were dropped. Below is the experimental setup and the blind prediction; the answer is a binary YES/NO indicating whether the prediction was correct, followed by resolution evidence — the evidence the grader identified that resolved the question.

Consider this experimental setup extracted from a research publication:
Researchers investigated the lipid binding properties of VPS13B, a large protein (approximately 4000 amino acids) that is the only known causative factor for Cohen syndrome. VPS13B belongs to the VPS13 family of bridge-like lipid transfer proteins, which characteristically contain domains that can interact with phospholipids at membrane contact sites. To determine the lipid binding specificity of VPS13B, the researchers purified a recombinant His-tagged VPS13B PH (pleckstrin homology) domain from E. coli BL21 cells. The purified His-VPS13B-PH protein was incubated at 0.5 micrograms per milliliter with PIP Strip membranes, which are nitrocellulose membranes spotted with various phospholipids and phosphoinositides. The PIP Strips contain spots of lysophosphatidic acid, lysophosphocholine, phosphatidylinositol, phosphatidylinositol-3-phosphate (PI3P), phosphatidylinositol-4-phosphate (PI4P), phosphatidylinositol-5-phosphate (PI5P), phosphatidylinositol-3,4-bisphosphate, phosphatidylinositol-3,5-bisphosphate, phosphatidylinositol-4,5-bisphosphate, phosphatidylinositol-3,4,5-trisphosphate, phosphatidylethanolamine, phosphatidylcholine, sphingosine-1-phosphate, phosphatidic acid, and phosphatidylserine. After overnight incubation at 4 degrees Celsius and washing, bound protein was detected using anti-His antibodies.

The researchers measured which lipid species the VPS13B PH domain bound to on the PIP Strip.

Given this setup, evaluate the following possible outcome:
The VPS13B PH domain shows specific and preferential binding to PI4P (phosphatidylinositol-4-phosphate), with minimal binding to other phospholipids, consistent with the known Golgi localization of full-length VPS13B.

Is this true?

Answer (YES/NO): NO